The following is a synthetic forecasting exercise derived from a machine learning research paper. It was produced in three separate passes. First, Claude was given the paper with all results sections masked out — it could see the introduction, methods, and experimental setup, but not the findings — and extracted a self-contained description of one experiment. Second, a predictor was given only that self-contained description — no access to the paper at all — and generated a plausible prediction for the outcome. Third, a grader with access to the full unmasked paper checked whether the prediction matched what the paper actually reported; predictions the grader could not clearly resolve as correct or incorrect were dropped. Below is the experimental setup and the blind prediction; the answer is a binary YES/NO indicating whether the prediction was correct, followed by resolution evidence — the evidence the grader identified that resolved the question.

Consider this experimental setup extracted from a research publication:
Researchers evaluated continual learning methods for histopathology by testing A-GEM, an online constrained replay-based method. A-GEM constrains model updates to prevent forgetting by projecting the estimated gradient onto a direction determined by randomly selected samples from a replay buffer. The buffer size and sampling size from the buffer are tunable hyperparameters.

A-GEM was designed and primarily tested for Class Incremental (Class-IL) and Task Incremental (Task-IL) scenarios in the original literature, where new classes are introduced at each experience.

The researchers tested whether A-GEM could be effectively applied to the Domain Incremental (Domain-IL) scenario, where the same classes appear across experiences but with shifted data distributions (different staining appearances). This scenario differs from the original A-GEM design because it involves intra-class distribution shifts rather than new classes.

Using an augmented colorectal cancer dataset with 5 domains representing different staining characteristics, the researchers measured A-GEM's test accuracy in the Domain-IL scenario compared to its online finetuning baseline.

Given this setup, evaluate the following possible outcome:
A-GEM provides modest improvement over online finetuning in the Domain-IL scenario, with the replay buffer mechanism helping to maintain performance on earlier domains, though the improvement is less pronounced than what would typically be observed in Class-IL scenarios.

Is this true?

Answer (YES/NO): NO